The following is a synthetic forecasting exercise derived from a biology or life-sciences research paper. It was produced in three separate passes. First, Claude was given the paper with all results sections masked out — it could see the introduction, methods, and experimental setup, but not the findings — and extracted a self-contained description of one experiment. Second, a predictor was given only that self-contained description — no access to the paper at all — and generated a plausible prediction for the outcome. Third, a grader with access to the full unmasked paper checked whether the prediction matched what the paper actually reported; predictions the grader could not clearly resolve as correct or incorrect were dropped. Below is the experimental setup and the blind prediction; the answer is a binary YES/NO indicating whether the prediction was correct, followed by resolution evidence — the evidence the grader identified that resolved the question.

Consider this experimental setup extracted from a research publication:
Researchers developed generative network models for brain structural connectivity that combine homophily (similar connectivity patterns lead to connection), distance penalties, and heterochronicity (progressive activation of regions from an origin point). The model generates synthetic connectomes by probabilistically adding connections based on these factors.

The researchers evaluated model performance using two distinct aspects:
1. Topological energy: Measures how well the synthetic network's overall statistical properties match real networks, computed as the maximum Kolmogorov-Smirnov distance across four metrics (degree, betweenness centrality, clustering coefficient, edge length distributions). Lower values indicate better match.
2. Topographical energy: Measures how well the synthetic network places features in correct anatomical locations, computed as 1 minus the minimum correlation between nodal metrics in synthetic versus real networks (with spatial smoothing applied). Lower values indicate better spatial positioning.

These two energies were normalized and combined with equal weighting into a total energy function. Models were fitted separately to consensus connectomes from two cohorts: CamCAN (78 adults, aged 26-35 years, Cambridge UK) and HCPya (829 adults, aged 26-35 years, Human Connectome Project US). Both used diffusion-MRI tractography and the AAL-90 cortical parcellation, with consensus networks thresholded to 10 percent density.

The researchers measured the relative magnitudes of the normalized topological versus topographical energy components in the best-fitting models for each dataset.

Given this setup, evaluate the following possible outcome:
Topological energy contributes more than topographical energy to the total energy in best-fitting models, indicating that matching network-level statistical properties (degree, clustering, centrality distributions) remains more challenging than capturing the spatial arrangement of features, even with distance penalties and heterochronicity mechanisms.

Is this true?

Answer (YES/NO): NO